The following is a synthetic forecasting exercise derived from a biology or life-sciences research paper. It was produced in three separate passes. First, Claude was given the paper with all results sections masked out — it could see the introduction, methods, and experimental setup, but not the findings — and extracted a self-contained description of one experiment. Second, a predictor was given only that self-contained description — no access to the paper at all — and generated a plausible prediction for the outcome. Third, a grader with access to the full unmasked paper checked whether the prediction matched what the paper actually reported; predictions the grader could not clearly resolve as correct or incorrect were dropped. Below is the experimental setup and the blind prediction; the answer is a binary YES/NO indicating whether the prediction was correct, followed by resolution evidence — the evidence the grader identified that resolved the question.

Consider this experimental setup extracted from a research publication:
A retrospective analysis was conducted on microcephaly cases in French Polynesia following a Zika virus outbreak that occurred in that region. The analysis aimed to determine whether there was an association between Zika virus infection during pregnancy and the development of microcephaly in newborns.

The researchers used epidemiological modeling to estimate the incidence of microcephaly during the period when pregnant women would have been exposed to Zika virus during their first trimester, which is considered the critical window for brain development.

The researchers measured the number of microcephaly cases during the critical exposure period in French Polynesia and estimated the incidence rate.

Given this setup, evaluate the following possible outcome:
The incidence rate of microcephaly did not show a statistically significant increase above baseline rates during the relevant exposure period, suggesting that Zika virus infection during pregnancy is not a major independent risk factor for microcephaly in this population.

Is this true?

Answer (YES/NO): NO